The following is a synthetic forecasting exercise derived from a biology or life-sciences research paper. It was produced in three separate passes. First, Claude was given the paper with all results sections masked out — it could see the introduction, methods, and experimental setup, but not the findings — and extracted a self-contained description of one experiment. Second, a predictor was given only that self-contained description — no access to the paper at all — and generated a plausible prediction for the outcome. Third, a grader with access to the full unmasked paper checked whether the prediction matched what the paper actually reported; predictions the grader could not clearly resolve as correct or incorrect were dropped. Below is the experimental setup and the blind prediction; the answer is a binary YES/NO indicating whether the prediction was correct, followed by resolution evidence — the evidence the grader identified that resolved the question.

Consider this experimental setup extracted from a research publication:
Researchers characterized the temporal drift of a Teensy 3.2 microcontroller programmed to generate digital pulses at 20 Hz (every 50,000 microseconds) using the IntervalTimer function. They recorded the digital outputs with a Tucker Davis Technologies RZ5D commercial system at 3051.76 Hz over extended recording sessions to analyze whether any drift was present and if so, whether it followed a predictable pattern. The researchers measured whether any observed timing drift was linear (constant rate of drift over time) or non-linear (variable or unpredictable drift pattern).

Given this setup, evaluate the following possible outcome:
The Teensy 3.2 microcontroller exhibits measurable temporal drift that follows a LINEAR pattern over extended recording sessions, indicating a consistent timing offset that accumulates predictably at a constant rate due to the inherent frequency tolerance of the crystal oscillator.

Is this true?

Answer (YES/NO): YES